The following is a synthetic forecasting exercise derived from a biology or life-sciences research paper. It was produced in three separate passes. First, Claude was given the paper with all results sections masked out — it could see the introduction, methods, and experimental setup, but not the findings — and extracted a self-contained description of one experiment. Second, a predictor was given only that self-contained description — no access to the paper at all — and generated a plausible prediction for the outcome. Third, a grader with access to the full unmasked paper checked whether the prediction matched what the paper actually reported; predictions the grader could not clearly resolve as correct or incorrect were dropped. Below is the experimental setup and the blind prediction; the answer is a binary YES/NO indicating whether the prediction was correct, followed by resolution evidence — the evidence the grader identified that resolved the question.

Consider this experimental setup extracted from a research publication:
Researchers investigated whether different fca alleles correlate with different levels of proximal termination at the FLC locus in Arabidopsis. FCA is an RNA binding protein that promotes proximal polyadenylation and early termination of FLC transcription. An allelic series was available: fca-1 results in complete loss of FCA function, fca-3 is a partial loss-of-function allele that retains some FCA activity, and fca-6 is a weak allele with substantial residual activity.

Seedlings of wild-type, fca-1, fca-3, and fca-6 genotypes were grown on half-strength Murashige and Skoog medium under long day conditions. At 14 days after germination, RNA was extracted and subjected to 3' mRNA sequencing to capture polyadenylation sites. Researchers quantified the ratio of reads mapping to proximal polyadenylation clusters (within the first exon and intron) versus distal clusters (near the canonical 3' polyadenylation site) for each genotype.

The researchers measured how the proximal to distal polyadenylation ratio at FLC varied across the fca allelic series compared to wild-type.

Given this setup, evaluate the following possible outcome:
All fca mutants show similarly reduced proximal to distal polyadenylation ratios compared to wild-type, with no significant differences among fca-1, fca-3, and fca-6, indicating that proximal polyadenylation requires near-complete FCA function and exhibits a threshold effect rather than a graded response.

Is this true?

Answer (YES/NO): NO